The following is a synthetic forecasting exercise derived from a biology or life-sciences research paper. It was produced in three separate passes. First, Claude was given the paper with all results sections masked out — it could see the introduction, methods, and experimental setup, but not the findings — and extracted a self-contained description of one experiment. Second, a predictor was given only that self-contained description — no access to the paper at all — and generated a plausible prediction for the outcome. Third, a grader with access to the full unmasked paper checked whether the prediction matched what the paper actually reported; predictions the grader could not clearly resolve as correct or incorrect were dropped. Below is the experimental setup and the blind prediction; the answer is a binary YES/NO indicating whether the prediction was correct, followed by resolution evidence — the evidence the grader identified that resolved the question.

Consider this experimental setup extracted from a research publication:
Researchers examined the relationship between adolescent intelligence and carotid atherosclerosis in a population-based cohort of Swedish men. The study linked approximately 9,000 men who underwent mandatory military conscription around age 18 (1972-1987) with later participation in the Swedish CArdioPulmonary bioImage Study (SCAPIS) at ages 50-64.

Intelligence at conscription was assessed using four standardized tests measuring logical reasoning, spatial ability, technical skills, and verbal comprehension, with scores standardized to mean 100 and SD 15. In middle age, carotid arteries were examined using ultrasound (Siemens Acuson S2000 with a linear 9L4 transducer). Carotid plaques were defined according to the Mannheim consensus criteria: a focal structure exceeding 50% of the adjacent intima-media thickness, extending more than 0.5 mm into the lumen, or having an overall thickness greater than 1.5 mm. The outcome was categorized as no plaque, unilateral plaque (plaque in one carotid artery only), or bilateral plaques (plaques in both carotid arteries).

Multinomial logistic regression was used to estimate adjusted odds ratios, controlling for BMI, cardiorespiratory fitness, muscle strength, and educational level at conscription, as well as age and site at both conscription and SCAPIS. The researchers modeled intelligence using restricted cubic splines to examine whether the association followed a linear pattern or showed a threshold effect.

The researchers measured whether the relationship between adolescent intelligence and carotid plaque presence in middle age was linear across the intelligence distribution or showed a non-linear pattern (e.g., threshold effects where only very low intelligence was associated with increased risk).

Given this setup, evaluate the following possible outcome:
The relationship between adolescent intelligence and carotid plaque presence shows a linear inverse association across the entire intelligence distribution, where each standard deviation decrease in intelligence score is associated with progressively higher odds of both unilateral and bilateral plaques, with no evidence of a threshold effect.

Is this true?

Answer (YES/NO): NO